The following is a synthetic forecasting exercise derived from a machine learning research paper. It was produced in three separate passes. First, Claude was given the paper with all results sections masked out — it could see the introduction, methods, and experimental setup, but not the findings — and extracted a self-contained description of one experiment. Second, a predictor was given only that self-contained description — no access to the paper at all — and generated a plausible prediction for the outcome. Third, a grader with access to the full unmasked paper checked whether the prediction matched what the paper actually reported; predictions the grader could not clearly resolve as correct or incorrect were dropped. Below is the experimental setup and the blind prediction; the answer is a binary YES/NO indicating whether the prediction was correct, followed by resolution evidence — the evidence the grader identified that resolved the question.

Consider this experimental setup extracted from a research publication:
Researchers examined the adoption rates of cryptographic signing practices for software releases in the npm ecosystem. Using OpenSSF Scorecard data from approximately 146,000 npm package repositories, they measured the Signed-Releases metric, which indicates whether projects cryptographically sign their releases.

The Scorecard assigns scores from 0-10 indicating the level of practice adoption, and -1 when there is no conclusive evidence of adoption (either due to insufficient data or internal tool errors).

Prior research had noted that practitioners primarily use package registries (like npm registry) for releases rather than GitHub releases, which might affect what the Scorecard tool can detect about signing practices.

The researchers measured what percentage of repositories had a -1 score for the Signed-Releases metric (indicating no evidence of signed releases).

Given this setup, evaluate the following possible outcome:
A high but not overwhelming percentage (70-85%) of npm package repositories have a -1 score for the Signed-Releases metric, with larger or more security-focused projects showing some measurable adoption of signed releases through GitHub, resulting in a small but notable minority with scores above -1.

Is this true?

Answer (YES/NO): NO